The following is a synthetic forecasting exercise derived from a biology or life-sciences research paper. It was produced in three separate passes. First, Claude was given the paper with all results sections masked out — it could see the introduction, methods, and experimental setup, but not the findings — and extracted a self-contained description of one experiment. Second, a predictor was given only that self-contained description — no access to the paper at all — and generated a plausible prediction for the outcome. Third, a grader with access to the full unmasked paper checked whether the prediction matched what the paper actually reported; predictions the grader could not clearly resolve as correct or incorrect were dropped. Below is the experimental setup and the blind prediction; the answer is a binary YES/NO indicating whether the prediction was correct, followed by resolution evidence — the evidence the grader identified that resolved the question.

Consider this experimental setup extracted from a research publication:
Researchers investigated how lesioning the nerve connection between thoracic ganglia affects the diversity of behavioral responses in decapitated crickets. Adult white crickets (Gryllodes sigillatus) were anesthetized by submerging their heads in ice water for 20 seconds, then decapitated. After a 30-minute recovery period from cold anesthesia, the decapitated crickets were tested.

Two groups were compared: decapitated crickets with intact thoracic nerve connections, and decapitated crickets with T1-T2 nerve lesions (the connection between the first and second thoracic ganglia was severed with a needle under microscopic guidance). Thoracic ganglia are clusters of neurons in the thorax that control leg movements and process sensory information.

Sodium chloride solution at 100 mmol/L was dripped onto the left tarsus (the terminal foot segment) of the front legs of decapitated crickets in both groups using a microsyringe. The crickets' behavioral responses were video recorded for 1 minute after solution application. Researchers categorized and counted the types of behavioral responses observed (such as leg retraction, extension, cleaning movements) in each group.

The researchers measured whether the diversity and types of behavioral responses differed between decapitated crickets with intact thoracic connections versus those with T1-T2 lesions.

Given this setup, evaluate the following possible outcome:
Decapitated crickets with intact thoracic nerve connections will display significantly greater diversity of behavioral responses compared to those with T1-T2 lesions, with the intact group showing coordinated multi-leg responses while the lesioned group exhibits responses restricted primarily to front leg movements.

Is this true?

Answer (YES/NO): NO